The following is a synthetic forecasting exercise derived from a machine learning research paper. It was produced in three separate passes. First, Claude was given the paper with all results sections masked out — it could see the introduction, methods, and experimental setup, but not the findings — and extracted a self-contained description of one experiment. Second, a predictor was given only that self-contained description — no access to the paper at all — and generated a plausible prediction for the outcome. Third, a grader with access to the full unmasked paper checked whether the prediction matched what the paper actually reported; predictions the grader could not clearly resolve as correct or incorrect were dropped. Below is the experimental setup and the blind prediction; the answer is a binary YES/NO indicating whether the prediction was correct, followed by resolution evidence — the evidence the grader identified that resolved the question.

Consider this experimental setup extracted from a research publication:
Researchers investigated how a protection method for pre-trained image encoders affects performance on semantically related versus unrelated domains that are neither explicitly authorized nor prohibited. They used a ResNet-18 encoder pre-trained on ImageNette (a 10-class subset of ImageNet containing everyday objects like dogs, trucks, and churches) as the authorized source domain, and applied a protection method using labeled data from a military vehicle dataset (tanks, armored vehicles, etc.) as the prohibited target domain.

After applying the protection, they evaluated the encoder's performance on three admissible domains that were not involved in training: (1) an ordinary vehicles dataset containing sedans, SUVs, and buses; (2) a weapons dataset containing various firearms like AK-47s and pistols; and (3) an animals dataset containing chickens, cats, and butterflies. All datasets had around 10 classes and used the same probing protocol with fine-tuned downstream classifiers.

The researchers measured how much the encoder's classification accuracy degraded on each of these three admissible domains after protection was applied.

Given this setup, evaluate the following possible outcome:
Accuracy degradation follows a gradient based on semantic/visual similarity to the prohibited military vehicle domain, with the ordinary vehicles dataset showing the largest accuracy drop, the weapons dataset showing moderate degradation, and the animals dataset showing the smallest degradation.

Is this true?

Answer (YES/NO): NO